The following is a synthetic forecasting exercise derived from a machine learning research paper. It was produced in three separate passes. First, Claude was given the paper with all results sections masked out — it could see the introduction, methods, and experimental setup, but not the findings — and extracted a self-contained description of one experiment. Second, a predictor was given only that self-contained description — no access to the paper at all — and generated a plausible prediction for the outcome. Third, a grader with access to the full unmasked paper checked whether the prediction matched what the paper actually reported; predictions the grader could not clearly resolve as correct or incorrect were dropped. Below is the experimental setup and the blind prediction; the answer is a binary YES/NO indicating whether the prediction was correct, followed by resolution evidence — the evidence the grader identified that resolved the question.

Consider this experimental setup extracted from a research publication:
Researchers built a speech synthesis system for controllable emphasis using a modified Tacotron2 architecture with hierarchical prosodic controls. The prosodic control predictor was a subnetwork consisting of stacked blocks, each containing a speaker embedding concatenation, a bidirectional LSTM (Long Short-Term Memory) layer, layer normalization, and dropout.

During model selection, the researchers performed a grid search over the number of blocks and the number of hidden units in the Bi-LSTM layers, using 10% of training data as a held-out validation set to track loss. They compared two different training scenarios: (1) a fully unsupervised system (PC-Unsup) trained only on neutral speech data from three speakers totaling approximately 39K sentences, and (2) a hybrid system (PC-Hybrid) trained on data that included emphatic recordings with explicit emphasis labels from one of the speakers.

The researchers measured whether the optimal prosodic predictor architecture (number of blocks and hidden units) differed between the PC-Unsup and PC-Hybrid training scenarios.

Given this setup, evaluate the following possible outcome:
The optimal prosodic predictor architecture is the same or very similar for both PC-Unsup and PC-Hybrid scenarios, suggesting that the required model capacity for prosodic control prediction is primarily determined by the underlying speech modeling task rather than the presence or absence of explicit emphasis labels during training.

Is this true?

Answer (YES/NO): NO